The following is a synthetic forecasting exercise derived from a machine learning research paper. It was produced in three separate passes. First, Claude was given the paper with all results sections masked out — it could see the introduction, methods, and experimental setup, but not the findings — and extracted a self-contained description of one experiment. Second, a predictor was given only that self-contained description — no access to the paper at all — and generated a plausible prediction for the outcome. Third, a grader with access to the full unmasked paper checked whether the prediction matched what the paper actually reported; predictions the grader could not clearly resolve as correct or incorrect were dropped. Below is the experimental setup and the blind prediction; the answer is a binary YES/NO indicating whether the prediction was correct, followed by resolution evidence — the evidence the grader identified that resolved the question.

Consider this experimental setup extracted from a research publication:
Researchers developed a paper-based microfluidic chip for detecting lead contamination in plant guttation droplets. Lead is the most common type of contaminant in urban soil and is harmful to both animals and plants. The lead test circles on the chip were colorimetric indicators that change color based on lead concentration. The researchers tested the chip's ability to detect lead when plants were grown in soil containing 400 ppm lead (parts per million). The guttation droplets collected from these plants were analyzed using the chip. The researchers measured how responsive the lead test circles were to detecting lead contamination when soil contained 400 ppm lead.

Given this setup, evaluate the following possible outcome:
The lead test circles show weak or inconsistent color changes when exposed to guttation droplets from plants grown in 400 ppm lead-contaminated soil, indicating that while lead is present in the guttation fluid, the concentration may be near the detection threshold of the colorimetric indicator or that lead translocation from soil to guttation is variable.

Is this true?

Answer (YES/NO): NO